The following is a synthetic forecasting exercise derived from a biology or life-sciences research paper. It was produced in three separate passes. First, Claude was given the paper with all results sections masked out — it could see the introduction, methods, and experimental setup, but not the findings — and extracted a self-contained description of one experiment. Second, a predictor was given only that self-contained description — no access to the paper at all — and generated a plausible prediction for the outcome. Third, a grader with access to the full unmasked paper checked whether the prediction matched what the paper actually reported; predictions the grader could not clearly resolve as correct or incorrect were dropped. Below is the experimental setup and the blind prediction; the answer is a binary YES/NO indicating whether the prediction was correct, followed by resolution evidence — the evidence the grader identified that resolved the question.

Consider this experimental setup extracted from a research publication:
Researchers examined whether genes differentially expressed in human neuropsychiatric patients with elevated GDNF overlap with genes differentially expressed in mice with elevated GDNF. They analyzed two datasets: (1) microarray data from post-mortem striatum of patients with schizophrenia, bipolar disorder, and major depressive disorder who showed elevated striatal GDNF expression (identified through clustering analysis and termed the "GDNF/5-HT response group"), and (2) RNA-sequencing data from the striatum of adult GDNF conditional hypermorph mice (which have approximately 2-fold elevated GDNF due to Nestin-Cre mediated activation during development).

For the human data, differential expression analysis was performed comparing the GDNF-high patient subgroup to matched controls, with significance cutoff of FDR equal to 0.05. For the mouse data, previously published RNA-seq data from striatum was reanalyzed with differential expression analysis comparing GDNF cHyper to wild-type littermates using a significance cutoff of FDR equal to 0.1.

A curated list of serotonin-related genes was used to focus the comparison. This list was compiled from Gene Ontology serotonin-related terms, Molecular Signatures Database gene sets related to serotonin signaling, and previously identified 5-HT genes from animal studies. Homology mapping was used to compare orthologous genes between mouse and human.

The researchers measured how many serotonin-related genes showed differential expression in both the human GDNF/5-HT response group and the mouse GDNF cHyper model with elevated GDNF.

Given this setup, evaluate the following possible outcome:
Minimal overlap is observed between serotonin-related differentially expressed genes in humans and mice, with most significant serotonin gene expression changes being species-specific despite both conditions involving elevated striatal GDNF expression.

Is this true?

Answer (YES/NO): NO